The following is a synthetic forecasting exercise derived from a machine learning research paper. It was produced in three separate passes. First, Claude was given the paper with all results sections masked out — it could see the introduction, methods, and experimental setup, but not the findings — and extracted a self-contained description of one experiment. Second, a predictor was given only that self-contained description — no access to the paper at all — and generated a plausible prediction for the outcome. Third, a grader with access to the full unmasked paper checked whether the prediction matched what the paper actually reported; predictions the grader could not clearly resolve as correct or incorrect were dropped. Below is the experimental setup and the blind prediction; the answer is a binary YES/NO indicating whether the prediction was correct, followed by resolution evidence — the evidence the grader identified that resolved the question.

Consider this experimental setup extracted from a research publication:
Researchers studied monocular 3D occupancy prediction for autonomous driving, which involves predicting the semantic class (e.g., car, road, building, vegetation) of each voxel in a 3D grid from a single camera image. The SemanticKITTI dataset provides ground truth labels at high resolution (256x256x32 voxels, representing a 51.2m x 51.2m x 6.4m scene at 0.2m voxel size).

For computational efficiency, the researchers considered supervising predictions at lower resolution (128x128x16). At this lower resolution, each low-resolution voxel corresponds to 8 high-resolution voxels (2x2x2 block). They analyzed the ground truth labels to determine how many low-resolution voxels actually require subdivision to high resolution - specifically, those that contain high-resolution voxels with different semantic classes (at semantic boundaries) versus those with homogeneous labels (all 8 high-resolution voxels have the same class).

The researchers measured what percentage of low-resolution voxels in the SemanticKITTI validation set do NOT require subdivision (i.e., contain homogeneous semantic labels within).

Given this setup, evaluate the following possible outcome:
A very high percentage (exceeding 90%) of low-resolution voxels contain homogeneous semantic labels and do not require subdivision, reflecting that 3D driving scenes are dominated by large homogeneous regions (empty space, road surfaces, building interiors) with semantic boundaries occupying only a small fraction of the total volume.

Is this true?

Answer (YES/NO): YES